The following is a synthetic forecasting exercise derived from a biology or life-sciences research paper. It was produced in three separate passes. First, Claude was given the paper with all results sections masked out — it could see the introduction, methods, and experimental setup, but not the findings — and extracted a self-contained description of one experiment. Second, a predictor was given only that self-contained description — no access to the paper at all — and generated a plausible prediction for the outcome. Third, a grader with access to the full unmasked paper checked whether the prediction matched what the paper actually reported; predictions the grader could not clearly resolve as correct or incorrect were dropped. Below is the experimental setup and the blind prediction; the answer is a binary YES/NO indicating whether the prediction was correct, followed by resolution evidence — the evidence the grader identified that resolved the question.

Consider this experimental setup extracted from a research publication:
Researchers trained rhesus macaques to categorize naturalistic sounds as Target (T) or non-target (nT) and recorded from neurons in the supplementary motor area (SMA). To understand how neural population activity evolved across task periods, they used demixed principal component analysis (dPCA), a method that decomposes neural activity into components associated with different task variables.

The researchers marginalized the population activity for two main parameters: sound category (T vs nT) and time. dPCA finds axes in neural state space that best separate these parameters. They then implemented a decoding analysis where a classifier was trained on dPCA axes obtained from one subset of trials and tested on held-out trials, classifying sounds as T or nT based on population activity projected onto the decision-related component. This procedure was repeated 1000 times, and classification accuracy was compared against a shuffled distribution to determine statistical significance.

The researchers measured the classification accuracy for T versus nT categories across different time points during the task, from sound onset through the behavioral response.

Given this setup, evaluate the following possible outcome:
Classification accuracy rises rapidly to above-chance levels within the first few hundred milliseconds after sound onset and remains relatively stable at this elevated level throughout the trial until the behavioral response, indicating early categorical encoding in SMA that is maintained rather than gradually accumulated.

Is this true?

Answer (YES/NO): NO